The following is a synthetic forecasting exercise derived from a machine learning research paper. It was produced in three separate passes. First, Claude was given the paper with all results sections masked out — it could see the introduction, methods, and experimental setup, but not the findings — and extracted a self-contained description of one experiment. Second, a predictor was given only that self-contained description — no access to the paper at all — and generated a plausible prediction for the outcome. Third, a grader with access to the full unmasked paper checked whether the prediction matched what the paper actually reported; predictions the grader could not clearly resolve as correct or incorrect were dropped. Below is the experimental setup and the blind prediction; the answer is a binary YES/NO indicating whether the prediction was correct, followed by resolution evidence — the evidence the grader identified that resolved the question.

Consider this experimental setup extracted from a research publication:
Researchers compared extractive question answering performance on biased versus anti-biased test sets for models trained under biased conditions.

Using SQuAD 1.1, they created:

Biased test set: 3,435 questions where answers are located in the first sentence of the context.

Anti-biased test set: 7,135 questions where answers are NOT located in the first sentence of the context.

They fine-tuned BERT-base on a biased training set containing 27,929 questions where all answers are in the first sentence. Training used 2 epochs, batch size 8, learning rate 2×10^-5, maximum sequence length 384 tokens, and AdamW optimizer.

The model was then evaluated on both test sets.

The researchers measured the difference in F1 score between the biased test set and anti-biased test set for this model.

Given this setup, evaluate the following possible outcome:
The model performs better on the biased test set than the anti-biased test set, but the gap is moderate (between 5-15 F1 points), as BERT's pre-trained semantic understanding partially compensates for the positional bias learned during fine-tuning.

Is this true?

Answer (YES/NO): NO